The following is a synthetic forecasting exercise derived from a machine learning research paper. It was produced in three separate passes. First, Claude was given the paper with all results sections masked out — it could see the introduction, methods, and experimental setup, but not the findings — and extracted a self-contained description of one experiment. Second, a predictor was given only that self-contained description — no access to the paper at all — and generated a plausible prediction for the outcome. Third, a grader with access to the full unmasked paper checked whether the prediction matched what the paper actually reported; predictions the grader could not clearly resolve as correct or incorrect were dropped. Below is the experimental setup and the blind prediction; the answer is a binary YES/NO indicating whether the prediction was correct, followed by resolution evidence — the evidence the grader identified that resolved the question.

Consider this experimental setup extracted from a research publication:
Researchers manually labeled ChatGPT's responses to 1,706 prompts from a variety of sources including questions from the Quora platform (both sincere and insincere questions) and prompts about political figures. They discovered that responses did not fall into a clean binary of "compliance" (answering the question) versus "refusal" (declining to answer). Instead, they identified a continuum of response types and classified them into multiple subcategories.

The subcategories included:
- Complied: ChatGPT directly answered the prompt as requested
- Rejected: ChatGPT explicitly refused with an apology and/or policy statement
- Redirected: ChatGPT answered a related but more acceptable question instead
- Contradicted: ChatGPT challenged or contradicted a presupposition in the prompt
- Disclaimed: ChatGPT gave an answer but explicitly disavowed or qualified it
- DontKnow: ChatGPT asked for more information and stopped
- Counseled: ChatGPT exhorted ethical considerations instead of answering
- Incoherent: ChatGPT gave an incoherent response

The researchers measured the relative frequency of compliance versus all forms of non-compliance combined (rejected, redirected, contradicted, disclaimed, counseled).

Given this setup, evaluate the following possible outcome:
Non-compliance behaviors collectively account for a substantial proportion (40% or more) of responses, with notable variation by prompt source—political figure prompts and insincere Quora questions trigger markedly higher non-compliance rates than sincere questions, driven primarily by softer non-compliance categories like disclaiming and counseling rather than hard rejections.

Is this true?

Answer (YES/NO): NO